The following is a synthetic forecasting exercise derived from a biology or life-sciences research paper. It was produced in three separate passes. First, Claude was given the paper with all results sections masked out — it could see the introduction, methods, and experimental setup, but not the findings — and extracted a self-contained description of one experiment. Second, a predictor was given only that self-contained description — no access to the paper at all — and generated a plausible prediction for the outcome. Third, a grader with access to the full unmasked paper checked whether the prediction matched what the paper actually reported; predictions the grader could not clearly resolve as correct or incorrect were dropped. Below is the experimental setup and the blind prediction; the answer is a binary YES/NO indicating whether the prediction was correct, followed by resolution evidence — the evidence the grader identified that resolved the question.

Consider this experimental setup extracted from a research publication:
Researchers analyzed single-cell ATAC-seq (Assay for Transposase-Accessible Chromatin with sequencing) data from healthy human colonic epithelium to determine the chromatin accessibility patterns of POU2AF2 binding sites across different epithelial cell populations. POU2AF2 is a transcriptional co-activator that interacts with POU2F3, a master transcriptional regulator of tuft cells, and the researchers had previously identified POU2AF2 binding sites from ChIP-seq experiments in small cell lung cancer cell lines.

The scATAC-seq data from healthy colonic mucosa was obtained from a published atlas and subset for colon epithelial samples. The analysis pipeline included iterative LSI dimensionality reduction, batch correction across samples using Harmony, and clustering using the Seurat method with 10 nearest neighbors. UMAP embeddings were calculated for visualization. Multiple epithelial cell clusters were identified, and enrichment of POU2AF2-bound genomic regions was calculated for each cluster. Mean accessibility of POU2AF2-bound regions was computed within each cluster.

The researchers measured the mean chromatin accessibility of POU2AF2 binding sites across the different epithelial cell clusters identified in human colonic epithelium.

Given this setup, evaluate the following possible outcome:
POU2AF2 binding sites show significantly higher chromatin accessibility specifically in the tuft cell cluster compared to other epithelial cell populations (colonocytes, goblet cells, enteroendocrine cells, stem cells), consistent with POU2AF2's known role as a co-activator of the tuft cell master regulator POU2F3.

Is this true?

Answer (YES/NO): YES